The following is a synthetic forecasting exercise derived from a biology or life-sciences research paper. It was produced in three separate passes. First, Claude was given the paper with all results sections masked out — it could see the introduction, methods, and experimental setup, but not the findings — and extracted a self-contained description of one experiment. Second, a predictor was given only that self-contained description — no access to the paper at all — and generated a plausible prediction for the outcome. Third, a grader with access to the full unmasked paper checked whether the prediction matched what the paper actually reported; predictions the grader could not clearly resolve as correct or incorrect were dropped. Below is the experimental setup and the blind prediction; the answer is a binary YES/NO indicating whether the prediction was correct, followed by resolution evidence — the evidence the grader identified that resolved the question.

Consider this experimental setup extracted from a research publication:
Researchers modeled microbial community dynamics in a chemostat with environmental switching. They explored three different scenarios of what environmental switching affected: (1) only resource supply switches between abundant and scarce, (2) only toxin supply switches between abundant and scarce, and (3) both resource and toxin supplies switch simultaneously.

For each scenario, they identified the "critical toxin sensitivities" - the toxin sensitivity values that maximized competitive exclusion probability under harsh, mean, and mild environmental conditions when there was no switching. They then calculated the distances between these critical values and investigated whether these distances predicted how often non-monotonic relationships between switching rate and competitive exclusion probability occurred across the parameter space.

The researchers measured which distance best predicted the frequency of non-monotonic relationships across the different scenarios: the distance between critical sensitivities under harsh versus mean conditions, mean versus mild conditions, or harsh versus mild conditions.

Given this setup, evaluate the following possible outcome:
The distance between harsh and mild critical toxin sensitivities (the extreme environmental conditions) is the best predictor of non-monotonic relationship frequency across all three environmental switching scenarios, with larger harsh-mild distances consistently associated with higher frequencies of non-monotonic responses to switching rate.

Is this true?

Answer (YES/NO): NO